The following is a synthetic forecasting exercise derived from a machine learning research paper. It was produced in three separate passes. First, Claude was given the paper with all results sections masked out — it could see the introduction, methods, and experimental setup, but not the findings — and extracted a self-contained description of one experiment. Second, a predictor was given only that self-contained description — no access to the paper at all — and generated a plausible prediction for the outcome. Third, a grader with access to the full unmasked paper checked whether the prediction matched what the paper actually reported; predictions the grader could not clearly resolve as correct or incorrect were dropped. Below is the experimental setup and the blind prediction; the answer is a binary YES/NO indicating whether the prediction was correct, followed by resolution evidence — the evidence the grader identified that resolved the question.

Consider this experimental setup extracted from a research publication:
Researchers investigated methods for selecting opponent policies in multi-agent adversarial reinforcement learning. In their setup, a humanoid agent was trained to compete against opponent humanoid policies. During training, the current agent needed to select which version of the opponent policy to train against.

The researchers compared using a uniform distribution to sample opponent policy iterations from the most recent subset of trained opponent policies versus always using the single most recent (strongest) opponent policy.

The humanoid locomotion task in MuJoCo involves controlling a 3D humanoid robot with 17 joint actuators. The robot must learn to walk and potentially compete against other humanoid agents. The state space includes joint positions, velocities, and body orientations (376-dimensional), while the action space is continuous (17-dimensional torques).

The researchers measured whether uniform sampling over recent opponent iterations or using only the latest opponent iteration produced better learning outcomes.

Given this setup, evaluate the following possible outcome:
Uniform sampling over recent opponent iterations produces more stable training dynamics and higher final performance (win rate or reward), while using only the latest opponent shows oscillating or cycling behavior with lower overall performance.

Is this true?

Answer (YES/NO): NO